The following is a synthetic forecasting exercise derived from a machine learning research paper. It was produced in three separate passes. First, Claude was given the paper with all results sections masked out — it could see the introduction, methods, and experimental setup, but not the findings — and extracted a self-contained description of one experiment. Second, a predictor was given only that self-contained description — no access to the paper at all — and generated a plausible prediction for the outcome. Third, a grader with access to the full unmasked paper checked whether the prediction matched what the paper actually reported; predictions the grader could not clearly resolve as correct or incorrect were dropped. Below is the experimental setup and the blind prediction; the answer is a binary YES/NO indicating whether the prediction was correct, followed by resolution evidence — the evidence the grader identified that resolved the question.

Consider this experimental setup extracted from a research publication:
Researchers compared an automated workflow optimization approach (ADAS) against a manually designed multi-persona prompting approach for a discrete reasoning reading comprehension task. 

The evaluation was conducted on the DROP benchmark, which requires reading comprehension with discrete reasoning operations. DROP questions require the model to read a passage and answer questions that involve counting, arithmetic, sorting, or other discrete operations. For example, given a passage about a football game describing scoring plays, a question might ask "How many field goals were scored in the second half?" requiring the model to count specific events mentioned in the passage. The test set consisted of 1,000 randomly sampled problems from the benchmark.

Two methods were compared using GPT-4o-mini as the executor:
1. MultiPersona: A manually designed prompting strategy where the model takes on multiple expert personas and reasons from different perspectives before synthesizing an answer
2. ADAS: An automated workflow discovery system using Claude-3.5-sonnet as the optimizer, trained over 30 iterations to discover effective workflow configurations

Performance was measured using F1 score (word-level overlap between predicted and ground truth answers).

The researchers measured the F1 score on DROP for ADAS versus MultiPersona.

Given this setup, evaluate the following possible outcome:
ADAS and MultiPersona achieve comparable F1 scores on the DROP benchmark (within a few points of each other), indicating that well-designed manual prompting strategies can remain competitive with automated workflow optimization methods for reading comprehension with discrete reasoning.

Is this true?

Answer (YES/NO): YES